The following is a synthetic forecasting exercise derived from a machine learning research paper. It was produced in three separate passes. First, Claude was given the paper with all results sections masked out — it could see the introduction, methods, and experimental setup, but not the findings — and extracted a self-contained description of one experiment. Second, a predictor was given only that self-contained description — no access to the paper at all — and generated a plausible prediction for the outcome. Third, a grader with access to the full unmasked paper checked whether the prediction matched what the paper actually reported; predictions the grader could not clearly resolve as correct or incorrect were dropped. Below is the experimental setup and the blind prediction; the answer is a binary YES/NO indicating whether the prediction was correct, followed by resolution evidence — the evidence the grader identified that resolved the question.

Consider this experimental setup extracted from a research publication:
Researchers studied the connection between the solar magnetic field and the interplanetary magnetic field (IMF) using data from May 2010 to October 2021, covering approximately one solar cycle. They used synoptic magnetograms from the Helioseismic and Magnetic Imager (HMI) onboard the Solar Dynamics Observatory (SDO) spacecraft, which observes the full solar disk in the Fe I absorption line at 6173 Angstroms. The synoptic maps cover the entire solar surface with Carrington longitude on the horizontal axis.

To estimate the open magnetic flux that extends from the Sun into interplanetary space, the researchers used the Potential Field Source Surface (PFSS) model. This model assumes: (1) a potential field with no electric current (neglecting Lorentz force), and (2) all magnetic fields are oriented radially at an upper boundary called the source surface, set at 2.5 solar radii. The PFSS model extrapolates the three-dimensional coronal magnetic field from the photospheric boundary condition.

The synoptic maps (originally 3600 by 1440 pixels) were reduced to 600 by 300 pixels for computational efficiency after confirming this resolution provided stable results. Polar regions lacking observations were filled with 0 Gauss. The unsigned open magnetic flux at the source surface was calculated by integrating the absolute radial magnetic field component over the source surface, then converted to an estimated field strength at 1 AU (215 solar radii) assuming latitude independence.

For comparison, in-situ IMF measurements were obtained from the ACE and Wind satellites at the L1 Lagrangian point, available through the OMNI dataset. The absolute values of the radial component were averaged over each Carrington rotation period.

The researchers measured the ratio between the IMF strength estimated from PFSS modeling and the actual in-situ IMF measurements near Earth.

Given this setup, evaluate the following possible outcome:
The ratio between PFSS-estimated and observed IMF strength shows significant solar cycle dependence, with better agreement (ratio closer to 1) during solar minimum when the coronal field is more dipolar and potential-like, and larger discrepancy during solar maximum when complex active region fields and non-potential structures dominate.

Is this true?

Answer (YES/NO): NO